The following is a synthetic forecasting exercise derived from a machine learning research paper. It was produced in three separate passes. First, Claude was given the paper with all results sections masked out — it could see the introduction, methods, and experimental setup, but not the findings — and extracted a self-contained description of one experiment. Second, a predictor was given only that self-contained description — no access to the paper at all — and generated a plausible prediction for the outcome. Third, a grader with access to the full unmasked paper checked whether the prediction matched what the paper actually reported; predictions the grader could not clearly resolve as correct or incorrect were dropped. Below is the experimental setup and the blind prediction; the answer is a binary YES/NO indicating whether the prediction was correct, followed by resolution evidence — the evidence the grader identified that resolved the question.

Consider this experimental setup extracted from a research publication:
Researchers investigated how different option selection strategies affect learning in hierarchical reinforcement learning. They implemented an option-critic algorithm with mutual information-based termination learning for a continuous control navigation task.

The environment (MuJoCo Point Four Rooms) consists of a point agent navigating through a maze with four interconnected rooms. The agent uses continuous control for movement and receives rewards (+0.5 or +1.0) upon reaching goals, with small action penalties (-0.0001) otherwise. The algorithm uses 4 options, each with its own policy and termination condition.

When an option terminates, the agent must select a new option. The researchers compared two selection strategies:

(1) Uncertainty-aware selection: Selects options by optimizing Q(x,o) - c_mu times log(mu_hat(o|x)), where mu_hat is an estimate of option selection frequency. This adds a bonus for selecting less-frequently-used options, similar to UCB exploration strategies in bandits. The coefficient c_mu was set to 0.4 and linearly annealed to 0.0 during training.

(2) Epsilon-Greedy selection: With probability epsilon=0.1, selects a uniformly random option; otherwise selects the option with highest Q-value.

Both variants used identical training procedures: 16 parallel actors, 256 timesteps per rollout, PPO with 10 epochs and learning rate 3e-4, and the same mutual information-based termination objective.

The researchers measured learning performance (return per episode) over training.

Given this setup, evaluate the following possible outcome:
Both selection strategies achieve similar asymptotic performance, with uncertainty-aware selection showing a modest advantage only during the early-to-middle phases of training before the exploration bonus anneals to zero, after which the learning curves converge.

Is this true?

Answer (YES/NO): NO